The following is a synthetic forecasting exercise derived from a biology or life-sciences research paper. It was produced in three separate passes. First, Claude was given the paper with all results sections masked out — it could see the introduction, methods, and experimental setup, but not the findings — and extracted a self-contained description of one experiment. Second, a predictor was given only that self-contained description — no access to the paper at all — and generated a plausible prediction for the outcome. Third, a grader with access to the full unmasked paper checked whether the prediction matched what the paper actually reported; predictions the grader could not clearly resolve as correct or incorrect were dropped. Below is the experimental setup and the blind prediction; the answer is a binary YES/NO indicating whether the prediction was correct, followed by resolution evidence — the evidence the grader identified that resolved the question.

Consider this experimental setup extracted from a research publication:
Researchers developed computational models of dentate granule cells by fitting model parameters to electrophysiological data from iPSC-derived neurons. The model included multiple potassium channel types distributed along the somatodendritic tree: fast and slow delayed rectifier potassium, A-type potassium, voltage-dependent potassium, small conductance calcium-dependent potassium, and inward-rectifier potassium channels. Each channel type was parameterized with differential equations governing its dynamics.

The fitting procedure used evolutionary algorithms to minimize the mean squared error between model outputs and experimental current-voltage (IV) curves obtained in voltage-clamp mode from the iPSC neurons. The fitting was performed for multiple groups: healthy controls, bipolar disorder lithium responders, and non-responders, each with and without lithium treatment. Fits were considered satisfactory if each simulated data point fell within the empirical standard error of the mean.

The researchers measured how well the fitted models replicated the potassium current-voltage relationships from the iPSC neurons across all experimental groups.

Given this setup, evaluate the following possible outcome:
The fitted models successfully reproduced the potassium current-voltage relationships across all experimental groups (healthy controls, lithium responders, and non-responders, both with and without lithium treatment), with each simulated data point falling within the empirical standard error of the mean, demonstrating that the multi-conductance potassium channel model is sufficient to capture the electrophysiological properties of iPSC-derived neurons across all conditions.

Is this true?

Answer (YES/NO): NO